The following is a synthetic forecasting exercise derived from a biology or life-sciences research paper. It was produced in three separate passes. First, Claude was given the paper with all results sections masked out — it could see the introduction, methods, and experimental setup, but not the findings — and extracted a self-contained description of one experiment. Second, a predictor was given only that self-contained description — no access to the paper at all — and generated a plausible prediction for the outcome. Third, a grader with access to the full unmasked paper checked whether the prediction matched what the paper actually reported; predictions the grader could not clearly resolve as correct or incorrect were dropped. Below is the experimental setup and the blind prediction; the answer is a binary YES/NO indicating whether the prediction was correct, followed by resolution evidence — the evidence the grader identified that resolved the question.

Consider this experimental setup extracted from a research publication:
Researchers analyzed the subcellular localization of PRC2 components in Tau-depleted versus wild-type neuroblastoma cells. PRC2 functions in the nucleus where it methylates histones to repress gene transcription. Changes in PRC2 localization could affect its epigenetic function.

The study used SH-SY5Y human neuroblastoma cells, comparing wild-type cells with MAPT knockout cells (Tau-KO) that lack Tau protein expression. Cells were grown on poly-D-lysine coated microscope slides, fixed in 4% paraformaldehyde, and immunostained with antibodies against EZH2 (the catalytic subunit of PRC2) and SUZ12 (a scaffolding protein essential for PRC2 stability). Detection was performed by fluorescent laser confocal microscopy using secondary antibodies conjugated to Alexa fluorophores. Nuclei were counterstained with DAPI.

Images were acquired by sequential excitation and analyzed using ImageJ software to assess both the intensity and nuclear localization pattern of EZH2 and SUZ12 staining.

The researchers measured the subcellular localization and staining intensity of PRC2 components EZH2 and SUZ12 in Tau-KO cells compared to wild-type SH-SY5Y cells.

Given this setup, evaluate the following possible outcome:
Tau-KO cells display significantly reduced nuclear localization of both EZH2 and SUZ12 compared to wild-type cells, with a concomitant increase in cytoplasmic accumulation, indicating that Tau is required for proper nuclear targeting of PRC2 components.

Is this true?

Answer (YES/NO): NO